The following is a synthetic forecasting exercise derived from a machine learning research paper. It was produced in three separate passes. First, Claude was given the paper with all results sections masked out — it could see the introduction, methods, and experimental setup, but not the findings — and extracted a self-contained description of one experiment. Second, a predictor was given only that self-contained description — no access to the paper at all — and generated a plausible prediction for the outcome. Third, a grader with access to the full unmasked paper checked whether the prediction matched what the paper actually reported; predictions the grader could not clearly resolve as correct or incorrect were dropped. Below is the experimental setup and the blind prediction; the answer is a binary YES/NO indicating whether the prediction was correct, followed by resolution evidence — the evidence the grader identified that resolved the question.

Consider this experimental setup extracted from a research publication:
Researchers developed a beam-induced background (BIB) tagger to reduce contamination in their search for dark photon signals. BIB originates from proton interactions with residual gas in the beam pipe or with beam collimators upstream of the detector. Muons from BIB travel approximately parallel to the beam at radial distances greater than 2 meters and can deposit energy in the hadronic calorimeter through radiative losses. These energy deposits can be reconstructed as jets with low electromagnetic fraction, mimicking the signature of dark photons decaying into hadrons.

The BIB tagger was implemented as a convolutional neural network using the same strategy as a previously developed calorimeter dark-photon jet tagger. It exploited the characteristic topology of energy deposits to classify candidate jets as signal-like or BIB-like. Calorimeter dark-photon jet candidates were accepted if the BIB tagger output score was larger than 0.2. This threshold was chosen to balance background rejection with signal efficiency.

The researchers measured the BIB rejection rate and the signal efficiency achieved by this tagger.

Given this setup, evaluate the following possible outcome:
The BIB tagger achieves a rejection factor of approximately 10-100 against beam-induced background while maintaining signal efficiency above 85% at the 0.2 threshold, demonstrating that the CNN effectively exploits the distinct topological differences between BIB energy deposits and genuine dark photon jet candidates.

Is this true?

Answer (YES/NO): NO